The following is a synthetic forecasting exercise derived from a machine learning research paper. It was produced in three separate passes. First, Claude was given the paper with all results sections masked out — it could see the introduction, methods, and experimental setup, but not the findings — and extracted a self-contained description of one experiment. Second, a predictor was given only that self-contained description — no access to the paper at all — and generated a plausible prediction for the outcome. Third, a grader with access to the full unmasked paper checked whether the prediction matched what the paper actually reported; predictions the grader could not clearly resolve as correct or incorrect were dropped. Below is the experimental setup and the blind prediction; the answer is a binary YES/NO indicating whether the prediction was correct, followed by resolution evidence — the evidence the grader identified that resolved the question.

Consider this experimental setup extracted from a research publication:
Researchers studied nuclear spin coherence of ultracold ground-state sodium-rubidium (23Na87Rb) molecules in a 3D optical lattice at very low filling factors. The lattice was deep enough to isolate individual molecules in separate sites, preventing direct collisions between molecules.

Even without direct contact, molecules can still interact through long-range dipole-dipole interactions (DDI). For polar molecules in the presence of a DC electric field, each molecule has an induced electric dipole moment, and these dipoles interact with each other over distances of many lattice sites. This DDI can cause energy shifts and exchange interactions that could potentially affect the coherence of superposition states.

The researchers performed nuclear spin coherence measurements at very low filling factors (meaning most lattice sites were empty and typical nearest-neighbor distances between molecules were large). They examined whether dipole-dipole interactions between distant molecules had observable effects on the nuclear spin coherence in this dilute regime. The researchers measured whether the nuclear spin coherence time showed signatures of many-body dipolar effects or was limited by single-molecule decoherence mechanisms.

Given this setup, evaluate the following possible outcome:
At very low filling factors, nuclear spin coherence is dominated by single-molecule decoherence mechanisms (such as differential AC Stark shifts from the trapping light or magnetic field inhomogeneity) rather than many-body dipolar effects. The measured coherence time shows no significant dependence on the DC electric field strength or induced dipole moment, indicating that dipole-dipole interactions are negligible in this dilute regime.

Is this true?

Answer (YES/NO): NO